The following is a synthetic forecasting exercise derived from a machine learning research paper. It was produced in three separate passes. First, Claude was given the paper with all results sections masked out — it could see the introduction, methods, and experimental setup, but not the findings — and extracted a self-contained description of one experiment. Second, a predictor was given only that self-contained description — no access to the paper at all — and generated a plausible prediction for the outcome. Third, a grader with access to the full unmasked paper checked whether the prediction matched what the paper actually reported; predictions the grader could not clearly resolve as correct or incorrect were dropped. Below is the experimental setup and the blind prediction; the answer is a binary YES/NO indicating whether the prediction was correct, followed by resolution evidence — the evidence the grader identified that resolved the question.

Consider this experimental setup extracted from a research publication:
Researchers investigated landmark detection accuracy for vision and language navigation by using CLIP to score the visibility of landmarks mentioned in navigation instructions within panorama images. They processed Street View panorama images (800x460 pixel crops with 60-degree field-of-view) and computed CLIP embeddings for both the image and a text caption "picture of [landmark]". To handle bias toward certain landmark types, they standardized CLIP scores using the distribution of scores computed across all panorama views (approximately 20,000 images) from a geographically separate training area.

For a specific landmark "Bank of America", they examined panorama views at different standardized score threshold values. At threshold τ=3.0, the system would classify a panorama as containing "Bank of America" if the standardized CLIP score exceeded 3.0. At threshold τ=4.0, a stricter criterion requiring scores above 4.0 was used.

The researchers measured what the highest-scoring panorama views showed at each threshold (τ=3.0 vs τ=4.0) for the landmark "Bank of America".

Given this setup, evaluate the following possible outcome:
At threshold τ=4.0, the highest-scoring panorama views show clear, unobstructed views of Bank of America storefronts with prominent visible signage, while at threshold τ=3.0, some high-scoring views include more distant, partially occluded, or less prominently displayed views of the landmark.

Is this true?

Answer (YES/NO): NO